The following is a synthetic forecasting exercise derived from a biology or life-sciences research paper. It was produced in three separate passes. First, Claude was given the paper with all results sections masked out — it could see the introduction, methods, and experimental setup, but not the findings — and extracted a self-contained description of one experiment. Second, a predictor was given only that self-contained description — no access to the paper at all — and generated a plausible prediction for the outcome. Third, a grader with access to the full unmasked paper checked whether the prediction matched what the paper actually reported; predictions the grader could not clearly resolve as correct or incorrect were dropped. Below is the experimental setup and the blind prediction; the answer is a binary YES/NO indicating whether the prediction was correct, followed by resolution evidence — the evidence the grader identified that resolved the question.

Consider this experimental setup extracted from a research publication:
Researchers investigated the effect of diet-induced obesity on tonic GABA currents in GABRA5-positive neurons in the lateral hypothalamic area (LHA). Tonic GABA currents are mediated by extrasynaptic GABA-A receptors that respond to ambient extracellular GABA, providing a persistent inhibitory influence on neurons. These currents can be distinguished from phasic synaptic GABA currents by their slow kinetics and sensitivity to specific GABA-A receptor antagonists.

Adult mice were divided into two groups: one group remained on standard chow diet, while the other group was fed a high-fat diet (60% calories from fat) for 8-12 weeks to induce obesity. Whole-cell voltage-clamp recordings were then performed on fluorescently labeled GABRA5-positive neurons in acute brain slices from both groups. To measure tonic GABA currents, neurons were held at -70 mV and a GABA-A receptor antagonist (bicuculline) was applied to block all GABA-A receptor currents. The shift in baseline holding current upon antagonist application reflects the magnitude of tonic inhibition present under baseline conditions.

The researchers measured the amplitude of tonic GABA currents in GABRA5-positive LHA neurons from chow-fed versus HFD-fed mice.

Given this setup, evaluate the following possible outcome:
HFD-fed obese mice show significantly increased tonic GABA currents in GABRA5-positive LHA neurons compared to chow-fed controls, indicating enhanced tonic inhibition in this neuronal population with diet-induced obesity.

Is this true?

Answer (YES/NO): YES